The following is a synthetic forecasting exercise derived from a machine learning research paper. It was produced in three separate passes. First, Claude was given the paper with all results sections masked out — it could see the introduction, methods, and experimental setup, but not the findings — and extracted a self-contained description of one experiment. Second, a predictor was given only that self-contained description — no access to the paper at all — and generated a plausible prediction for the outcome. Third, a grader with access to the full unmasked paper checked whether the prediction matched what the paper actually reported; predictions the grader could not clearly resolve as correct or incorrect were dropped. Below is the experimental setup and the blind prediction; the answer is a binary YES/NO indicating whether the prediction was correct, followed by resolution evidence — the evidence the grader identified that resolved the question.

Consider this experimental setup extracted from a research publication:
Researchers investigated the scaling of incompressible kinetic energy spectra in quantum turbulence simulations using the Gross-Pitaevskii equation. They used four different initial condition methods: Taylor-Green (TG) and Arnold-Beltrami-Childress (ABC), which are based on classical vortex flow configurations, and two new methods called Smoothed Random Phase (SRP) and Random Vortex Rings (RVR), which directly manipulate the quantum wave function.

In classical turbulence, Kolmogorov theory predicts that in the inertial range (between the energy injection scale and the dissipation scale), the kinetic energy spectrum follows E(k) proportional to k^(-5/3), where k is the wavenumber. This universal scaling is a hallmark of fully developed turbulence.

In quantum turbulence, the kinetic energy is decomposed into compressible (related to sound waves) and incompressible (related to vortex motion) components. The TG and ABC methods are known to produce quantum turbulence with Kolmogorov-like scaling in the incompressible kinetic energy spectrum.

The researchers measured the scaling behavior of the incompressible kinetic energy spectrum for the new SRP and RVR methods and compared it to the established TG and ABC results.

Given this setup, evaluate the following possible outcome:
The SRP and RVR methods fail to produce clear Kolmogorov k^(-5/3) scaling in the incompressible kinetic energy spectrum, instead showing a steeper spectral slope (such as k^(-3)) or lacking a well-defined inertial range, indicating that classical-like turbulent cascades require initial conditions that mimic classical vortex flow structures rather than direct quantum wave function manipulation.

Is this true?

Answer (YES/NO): NO